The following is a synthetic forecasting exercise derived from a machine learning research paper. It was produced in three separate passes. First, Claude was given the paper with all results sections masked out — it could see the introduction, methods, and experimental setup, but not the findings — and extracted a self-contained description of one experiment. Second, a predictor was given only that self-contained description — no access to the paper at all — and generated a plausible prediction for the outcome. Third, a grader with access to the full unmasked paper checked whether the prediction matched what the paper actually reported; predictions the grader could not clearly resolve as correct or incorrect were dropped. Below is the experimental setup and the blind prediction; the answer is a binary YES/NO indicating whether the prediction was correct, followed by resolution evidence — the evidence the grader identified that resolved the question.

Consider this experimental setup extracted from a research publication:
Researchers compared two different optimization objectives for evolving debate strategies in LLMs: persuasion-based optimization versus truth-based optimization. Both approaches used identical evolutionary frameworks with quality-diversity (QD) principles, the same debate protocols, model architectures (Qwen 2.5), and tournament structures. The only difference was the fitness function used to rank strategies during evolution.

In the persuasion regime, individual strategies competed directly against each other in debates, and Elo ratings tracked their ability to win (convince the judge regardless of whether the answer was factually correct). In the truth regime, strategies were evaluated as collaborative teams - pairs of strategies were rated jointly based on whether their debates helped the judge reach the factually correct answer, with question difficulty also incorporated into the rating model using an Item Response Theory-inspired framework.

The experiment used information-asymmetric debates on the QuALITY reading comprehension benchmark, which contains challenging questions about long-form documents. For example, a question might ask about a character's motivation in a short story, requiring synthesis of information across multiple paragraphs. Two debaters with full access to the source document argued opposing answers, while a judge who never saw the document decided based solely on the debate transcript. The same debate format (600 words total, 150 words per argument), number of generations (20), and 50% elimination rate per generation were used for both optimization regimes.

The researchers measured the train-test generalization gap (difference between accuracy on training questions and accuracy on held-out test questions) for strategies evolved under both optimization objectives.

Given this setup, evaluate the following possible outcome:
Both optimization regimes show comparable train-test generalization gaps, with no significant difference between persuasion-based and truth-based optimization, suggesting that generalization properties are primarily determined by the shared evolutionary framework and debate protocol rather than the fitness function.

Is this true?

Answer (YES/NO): NO